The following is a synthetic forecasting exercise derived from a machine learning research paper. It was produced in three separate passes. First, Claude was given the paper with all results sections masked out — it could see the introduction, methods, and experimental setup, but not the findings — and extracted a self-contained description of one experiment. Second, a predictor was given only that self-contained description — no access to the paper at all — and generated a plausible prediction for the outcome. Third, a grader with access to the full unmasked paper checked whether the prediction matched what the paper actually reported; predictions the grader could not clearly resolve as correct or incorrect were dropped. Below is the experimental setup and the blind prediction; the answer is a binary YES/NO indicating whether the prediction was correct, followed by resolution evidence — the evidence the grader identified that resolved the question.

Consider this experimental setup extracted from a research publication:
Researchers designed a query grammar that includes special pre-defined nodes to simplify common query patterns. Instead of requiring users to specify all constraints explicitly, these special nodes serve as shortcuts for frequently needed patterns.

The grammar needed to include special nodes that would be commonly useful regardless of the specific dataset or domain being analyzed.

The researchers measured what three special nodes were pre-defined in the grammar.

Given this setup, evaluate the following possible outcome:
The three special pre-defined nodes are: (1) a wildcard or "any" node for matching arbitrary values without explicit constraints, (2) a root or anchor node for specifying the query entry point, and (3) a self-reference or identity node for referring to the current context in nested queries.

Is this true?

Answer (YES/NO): NO